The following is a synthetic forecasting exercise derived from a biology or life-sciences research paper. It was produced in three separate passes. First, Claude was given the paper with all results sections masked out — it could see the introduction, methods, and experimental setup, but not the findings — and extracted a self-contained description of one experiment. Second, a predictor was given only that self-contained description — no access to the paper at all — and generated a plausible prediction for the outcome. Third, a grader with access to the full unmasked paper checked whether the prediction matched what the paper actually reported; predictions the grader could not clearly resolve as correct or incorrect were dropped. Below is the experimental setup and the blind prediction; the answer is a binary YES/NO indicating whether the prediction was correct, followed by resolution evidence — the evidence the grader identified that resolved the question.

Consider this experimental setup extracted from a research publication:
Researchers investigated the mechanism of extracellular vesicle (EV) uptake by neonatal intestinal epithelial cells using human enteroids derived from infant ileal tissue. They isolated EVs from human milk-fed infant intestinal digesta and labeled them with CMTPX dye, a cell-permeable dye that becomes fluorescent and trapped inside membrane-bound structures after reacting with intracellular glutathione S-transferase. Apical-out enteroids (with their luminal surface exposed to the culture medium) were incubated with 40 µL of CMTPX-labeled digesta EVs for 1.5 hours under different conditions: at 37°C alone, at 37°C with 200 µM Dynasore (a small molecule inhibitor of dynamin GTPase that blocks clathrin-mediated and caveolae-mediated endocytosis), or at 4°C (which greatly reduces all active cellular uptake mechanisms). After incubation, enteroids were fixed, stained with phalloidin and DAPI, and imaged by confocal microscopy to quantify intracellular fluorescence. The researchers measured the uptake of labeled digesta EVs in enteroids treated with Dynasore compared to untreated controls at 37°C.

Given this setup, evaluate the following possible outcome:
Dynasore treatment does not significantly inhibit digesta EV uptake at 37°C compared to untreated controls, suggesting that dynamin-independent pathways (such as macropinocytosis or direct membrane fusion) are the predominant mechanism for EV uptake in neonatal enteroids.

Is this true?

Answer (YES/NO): NO